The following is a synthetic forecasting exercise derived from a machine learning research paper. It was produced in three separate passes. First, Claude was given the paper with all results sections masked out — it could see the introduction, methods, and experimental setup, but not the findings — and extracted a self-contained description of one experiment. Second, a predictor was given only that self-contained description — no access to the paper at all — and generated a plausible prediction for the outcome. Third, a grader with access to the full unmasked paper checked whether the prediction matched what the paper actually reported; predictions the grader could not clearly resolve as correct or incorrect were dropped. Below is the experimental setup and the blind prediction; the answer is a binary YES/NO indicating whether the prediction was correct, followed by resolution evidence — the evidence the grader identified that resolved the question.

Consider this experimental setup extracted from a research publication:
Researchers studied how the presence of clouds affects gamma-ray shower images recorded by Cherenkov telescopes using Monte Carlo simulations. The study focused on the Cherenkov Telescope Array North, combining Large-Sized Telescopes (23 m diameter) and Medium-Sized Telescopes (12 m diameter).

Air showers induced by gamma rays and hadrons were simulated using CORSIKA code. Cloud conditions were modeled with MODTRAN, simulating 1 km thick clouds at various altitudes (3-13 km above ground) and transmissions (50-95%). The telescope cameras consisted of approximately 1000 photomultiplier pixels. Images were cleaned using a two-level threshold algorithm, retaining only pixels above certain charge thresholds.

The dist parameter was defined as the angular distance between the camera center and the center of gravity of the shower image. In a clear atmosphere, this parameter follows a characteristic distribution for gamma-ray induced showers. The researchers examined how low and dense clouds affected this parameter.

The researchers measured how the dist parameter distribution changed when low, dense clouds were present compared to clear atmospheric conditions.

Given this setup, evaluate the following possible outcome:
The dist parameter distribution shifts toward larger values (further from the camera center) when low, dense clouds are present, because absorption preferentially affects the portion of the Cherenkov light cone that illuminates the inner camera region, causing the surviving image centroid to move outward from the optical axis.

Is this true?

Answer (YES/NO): YES